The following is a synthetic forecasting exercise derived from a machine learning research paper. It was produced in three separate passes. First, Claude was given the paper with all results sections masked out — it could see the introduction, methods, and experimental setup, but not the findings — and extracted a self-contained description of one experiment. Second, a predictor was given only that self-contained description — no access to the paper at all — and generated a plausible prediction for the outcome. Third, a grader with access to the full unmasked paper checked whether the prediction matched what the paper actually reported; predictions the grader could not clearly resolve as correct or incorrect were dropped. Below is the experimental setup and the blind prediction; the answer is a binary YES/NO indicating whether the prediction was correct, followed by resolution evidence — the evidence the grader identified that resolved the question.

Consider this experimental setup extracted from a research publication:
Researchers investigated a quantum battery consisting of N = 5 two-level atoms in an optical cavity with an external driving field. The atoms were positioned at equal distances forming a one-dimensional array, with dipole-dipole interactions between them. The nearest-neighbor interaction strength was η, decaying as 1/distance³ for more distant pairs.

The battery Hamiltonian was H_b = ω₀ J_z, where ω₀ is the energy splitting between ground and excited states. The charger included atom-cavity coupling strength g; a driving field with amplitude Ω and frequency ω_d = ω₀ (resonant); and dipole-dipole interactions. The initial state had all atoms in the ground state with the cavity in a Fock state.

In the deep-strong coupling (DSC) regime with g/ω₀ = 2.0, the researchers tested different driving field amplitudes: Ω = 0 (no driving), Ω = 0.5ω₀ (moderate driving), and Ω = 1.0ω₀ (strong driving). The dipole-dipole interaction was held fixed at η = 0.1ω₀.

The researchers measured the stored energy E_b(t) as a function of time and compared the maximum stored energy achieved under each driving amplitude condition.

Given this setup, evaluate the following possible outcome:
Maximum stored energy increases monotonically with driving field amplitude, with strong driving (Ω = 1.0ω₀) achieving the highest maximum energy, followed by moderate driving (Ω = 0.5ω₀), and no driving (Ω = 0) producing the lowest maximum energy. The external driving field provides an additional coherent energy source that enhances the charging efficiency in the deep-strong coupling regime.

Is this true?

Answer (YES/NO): YES